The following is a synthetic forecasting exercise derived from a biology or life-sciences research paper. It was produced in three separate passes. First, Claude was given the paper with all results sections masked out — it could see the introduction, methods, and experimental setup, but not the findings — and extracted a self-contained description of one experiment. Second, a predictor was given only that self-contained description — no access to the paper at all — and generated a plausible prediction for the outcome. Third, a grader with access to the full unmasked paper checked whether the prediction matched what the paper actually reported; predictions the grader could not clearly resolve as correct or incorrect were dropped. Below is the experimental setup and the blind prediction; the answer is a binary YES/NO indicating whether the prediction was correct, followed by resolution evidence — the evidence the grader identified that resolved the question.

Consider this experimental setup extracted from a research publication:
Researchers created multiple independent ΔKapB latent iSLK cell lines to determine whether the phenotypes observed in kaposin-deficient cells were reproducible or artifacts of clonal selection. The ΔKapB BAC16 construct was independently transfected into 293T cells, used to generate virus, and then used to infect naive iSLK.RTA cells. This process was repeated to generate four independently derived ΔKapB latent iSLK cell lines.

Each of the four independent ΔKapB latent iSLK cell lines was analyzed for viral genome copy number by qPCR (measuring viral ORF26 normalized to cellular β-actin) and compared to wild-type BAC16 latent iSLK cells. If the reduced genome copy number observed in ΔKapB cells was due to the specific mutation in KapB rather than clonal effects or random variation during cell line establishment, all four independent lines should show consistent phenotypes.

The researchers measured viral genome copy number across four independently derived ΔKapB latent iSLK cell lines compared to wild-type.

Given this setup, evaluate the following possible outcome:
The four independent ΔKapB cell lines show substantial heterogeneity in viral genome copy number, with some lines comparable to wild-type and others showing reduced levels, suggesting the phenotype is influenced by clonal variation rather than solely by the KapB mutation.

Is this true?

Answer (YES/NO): NO